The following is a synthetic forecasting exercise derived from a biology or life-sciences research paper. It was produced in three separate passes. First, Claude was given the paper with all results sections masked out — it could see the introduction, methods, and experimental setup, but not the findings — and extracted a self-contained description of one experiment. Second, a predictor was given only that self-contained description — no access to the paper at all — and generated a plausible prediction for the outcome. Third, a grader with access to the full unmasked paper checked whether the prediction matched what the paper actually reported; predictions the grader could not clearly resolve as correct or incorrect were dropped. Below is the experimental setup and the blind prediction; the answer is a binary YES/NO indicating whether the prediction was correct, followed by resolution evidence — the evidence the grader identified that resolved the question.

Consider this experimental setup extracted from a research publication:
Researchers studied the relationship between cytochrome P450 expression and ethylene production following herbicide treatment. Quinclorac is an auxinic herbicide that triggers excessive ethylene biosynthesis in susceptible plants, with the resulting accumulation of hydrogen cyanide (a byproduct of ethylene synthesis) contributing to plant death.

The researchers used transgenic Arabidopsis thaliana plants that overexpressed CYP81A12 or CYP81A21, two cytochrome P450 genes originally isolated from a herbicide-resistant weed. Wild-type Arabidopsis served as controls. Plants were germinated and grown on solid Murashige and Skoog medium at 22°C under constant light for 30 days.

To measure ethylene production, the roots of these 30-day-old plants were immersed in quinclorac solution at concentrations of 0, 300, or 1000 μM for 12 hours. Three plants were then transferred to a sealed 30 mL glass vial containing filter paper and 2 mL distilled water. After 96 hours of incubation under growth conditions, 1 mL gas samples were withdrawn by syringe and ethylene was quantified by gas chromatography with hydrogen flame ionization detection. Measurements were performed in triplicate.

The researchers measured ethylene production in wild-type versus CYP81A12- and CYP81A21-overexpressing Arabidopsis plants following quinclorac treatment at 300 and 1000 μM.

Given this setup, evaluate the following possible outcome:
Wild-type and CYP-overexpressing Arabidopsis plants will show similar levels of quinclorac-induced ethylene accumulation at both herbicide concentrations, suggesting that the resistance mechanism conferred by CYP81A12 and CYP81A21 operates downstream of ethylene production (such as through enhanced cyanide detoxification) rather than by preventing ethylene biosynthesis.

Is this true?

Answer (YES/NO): NO